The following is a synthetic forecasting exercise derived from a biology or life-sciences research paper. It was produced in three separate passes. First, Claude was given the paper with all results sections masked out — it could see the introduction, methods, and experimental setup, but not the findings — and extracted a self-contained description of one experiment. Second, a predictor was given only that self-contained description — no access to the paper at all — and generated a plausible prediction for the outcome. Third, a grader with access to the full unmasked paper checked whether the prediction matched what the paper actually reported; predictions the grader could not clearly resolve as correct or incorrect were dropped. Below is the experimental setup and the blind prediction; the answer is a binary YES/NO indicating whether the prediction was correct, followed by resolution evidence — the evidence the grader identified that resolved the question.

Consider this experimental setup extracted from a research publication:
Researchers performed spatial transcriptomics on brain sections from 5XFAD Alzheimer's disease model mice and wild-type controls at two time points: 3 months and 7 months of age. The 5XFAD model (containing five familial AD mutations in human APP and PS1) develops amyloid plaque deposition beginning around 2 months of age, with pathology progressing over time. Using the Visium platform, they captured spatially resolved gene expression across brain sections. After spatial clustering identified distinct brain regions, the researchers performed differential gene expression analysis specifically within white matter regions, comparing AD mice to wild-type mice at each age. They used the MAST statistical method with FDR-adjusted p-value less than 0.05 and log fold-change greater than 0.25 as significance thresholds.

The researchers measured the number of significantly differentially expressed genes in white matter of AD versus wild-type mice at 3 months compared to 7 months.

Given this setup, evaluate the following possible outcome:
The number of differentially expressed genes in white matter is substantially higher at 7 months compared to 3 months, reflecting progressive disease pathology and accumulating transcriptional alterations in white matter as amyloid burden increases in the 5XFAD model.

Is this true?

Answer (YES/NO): NO